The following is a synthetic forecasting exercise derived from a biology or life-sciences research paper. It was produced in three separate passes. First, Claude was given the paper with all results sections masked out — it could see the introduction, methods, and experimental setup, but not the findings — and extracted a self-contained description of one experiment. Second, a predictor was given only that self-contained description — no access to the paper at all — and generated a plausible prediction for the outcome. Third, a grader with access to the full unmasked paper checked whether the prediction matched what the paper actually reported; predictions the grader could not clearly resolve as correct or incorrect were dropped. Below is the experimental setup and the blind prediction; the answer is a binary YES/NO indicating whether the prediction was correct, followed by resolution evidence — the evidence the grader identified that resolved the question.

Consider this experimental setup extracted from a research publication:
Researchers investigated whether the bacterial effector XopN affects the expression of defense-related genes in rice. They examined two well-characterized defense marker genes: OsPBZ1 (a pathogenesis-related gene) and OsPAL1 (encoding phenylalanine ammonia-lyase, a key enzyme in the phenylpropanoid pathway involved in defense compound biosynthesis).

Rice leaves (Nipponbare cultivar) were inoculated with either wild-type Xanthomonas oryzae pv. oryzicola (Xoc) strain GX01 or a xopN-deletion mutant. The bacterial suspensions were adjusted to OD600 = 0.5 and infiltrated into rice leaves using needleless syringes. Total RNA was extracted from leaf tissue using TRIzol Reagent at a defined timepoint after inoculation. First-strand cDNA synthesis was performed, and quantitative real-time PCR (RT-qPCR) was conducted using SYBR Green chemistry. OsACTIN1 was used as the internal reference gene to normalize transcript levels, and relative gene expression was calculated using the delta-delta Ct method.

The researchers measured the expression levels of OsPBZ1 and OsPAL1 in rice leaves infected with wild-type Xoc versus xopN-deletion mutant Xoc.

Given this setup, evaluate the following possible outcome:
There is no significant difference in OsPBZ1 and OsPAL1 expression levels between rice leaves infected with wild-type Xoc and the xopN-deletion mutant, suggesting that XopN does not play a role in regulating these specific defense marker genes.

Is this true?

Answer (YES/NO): NO